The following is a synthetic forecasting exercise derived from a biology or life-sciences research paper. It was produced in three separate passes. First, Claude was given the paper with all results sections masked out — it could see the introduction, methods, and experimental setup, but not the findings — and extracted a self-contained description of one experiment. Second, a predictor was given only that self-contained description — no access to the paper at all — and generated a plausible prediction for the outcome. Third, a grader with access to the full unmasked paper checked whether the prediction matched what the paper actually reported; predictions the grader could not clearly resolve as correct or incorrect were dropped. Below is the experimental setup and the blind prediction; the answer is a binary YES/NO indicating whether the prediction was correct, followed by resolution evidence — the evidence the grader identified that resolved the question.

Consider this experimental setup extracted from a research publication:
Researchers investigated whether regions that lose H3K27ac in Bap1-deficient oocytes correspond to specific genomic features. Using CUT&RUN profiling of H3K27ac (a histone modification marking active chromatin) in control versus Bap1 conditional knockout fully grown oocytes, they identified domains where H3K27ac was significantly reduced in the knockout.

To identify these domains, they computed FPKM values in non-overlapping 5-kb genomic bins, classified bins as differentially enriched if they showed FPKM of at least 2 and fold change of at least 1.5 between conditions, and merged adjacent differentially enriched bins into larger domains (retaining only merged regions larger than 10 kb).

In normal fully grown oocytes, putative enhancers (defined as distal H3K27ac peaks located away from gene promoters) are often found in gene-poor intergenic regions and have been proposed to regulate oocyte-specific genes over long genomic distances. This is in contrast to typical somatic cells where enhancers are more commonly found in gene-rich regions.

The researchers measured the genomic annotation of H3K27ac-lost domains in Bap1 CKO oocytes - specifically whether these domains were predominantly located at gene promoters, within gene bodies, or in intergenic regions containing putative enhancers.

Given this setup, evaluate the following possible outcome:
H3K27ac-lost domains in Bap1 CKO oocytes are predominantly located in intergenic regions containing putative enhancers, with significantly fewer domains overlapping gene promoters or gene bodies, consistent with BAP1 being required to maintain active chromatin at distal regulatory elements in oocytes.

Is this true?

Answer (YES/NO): NO